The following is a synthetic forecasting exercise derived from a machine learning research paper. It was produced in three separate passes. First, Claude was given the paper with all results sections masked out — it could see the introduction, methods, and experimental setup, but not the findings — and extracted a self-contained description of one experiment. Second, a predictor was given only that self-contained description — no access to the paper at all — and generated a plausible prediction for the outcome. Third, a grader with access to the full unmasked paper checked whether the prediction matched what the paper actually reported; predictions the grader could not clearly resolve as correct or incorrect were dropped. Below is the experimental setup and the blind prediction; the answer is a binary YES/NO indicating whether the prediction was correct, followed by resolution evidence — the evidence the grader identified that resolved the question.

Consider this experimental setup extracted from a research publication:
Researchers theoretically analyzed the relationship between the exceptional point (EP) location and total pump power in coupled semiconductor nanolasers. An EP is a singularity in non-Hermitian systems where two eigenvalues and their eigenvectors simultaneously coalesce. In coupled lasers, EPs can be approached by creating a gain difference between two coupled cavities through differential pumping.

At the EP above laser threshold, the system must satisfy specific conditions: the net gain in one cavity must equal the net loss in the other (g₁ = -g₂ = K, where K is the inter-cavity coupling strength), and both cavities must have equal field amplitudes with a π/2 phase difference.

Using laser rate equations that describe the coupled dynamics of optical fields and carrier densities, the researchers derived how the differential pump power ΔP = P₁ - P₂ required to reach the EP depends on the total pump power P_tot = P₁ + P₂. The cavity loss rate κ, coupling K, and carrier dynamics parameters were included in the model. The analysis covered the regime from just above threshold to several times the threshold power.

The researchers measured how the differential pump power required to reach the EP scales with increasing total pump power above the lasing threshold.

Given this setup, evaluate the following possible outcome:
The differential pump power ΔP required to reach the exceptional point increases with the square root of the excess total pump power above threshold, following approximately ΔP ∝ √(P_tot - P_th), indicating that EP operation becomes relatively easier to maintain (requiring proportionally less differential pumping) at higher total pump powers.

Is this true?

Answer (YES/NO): NO